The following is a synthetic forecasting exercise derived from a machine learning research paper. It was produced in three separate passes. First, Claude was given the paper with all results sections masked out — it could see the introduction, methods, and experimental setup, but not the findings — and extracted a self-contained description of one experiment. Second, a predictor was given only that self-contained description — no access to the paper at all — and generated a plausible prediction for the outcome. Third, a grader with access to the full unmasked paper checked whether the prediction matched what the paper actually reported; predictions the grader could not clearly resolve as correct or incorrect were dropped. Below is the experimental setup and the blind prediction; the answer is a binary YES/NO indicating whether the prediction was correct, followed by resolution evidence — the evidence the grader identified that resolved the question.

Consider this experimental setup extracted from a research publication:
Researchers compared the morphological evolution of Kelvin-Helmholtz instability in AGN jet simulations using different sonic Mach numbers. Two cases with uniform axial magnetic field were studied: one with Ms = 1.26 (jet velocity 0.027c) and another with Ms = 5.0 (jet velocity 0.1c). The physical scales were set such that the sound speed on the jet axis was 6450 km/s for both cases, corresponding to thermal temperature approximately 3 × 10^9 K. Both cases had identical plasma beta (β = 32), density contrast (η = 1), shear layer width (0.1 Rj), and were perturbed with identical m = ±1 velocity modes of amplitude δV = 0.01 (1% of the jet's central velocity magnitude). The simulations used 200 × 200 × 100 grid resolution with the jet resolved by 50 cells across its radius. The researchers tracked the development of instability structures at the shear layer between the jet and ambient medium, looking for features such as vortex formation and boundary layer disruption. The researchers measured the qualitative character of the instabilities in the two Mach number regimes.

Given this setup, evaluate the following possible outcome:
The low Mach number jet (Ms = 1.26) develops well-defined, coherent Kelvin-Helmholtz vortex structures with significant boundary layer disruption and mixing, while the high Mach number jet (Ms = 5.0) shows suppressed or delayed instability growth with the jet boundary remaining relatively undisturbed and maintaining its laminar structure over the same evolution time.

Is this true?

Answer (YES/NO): NO